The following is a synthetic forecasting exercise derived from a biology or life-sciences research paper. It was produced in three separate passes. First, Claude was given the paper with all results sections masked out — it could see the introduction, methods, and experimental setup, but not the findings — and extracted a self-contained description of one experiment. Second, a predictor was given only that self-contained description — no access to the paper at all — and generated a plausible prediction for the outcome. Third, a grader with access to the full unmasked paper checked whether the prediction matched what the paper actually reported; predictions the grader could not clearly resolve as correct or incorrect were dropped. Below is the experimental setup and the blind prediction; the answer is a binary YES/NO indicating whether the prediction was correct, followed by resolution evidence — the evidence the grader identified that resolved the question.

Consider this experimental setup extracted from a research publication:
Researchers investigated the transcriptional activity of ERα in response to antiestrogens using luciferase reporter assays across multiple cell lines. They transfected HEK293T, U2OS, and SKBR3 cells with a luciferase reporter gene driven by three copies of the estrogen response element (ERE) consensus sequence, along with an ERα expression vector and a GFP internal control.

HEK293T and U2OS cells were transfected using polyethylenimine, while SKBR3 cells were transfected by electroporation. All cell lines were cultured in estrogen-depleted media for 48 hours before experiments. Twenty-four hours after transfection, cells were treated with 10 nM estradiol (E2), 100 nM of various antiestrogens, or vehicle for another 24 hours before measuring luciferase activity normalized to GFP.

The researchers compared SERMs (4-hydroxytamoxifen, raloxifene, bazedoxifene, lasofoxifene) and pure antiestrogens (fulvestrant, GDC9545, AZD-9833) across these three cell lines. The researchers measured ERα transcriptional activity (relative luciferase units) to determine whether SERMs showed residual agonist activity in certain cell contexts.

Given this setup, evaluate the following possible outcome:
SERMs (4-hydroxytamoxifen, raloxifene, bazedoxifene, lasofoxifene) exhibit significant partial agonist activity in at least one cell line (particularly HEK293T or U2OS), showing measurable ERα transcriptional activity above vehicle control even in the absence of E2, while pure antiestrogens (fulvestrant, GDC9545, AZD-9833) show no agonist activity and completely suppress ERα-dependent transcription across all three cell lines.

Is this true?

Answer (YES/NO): NO